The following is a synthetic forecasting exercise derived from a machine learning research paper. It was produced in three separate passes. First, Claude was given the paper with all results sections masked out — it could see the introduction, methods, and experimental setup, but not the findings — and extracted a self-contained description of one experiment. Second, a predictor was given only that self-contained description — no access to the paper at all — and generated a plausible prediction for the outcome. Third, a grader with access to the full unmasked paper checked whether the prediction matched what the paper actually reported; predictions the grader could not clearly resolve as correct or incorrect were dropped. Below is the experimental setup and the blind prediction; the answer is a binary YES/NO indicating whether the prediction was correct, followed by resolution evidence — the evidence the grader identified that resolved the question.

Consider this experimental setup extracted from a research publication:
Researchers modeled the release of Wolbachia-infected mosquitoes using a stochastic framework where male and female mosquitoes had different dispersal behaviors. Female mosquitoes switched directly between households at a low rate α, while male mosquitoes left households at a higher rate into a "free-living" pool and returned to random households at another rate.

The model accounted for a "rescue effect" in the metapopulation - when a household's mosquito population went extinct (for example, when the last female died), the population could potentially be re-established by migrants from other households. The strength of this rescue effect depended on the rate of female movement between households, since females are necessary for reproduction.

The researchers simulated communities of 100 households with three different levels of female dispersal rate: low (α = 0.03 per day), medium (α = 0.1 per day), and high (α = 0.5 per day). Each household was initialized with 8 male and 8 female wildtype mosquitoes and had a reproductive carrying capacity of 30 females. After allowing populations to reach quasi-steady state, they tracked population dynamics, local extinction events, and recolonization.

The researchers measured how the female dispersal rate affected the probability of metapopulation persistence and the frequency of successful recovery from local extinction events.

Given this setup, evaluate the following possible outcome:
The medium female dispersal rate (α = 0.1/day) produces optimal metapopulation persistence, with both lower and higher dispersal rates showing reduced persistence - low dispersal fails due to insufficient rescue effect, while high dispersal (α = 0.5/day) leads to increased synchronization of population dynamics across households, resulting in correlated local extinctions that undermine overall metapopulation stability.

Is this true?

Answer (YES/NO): NO